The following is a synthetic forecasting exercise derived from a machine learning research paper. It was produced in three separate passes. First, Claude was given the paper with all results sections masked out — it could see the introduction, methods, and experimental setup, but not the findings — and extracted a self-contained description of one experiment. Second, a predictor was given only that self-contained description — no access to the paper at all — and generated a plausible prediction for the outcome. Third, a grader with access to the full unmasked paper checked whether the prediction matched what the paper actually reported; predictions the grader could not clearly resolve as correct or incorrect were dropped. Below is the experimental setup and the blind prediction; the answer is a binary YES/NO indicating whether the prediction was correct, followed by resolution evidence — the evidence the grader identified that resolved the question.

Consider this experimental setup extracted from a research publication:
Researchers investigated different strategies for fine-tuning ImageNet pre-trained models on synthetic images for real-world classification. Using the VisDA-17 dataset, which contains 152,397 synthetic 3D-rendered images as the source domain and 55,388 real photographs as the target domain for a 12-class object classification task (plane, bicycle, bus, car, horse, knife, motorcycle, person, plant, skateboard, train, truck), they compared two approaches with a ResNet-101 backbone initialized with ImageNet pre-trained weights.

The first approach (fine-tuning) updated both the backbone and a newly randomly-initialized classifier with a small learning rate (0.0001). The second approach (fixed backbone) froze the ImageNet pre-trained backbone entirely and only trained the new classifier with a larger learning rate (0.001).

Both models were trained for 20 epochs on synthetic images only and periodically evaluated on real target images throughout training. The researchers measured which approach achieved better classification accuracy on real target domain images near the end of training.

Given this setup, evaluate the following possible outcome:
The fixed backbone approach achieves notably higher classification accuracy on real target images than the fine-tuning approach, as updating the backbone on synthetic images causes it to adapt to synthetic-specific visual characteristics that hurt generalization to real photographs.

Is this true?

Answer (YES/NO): YES